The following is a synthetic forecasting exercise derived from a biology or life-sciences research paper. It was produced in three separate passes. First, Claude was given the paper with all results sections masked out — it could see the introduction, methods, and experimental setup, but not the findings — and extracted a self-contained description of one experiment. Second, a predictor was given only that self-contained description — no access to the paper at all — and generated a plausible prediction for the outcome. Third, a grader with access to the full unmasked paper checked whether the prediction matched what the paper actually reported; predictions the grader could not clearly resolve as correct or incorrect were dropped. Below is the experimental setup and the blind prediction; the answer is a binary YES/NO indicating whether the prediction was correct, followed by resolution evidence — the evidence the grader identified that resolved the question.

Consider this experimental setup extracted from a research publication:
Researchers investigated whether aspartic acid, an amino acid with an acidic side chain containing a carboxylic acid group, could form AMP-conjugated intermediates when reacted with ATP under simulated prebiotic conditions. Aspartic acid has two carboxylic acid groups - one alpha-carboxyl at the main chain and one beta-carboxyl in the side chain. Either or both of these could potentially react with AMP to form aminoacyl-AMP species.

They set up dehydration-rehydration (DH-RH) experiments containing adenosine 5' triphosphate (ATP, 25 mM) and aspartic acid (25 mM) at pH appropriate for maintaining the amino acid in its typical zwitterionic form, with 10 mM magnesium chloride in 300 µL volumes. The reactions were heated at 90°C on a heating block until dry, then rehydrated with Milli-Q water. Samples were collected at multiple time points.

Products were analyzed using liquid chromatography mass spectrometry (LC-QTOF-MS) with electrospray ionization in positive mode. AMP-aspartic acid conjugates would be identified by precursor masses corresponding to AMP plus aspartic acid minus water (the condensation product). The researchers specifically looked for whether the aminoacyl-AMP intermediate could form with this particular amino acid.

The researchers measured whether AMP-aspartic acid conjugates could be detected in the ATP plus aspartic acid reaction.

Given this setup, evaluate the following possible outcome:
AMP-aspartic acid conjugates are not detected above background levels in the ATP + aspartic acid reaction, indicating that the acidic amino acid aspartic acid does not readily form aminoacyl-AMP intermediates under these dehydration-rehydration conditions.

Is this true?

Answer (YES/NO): NO